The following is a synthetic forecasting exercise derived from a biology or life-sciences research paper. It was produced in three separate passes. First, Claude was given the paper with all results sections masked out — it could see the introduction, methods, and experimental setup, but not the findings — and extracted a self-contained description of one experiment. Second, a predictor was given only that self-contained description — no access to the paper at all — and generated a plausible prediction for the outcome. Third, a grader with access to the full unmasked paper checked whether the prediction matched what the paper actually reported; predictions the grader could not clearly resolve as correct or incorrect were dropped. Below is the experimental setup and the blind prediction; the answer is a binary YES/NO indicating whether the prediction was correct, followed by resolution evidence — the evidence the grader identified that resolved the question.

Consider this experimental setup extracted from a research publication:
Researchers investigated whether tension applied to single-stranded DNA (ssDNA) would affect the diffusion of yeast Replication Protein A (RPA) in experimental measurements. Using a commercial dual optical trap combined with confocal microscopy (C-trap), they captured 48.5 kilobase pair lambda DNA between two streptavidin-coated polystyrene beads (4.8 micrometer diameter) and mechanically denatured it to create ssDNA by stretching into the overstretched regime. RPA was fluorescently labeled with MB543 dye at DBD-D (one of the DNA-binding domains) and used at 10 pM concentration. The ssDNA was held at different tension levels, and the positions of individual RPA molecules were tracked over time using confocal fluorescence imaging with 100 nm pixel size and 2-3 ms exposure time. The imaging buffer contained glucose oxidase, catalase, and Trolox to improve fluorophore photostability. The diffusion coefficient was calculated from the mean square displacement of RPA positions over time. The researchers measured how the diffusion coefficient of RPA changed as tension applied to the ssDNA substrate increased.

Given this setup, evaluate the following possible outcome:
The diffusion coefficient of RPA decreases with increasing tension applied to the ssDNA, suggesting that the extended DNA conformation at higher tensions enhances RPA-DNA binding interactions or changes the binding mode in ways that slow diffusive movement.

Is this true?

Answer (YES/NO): NO